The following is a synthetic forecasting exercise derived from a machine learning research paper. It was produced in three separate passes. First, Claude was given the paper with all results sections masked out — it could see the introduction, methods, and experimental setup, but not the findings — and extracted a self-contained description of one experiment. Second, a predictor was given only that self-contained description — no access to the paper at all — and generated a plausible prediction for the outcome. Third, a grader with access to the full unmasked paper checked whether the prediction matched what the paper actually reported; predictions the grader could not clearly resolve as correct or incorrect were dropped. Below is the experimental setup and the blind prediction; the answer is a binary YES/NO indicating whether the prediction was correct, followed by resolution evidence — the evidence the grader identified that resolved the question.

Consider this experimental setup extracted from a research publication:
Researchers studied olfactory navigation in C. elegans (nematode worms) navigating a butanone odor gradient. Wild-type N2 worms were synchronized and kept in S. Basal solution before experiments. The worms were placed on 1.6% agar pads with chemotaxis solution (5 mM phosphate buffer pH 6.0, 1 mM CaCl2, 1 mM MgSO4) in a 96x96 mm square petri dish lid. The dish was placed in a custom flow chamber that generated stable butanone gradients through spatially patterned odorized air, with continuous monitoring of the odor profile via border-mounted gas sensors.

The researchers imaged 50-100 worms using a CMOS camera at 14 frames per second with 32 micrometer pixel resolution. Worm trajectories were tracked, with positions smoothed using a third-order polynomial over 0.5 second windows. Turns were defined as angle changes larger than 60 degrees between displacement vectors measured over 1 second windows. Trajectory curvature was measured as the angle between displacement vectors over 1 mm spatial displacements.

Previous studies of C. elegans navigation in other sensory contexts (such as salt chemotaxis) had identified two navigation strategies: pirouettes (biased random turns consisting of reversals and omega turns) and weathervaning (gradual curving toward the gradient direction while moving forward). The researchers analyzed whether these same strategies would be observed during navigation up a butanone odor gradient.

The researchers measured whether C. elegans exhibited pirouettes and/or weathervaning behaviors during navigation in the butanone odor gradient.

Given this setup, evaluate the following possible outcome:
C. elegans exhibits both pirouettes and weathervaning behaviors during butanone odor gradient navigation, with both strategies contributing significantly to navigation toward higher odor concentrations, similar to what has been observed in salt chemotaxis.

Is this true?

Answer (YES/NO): YES